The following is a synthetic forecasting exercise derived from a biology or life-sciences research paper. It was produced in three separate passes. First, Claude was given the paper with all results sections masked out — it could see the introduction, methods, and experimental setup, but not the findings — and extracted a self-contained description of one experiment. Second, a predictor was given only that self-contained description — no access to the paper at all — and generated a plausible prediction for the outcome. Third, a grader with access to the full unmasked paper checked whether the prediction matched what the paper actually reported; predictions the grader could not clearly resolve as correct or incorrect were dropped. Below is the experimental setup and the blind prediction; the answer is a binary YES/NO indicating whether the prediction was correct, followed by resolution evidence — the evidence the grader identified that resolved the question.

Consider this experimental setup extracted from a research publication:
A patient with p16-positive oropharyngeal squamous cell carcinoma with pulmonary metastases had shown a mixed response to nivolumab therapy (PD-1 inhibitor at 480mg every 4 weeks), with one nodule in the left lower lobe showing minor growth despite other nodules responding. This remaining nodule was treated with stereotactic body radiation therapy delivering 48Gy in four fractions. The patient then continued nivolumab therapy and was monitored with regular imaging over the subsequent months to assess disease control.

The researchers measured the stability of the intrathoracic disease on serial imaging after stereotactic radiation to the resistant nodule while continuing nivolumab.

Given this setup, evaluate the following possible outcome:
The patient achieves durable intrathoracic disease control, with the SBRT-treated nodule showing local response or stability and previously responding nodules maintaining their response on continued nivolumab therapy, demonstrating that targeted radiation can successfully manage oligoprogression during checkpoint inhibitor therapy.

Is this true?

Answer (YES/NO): YES